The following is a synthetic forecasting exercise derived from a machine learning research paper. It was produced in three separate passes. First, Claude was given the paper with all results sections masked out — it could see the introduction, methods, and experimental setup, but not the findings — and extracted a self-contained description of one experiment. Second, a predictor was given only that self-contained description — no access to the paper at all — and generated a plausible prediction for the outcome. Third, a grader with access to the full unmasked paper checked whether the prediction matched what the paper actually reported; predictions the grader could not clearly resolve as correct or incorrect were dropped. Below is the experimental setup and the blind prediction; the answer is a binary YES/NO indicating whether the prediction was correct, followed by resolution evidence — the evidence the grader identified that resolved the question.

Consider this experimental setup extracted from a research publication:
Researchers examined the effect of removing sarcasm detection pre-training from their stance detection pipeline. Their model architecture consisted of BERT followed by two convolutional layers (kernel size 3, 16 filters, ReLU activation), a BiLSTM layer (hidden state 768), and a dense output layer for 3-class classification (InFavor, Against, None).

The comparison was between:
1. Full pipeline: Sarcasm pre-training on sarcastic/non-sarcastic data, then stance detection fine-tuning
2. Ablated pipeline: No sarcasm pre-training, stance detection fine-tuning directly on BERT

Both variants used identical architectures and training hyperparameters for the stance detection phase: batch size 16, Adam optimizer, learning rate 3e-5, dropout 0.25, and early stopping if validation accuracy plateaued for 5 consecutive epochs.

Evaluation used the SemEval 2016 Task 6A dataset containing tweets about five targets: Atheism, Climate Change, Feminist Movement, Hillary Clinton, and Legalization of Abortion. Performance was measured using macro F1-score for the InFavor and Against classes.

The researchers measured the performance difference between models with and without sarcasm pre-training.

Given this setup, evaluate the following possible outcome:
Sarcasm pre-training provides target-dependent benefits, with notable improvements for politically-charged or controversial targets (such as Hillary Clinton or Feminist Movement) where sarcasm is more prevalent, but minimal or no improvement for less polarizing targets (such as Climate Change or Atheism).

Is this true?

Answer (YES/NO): NO